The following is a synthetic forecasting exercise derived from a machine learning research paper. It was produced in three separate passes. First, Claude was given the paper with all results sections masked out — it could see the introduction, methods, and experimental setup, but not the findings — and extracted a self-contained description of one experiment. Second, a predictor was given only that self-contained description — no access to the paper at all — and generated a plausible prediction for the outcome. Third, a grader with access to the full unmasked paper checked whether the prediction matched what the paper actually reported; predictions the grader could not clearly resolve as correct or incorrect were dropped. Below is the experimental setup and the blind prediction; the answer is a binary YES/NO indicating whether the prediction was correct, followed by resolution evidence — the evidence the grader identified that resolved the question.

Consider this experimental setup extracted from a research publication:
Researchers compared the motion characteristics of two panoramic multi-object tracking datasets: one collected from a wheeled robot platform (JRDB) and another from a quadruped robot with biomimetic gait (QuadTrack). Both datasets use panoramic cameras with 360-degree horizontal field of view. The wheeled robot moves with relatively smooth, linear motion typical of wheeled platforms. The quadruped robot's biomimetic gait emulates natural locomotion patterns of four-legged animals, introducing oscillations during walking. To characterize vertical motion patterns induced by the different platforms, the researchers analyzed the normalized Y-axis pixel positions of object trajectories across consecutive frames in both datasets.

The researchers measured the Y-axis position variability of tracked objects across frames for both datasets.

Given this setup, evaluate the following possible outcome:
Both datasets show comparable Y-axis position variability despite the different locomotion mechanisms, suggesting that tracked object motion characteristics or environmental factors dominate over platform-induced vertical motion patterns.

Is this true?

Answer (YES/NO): NO